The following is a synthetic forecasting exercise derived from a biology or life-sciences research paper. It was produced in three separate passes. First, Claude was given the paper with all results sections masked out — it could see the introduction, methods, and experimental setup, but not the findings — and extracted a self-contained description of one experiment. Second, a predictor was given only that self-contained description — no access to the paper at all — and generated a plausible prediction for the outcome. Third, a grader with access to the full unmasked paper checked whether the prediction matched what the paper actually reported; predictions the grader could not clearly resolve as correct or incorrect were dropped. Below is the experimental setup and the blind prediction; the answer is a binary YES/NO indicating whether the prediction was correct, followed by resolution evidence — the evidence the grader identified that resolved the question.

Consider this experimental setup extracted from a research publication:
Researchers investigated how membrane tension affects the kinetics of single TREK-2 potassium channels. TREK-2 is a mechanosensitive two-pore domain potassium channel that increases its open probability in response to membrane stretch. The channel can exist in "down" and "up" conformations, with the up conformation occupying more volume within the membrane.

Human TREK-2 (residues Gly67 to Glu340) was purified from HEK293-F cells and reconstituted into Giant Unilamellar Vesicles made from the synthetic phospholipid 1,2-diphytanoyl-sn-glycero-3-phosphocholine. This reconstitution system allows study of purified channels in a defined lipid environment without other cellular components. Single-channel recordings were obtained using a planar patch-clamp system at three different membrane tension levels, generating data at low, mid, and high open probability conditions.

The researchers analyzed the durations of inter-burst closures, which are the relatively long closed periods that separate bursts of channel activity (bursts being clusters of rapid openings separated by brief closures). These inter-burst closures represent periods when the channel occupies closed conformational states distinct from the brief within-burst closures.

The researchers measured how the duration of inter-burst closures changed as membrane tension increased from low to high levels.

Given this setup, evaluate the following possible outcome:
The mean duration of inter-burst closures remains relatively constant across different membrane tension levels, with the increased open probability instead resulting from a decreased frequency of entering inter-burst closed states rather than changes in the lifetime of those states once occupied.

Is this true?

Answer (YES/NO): NO